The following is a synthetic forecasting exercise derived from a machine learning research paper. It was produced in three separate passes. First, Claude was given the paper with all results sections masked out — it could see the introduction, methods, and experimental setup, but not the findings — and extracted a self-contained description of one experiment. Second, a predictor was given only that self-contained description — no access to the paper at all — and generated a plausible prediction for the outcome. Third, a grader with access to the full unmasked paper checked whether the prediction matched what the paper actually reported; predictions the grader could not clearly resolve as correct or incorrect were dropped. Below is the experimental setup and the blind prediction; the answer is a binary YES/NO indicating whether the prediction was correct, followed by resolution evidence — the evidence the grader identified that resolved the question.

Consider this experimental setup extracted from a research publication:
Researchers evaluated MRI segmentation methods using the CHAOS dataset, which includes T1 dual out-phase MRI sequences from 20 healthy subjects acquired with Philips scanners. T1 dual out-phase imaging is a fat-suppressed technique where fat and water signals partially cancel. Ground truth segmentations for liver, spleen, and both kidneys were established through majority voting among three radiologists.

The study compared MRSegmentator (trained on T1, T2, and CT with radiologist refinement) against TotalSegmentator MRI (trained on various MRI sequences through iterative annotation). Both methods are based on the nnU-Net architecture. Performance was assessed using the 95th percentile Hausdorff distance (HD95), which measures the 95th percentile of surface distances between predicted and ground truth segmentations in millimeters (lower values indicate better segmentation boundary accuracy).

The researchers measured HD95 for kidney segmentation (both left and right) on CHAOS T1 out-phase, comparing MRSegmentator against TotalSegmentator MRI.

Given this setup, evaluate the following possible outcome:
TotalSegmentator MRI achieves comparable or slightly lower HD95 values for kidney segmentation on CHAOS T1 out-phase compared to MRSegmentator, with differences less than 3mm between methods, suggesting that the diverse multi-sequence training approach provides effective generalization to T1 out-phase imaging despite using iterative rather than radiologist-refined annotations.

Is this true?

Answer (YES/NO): NO